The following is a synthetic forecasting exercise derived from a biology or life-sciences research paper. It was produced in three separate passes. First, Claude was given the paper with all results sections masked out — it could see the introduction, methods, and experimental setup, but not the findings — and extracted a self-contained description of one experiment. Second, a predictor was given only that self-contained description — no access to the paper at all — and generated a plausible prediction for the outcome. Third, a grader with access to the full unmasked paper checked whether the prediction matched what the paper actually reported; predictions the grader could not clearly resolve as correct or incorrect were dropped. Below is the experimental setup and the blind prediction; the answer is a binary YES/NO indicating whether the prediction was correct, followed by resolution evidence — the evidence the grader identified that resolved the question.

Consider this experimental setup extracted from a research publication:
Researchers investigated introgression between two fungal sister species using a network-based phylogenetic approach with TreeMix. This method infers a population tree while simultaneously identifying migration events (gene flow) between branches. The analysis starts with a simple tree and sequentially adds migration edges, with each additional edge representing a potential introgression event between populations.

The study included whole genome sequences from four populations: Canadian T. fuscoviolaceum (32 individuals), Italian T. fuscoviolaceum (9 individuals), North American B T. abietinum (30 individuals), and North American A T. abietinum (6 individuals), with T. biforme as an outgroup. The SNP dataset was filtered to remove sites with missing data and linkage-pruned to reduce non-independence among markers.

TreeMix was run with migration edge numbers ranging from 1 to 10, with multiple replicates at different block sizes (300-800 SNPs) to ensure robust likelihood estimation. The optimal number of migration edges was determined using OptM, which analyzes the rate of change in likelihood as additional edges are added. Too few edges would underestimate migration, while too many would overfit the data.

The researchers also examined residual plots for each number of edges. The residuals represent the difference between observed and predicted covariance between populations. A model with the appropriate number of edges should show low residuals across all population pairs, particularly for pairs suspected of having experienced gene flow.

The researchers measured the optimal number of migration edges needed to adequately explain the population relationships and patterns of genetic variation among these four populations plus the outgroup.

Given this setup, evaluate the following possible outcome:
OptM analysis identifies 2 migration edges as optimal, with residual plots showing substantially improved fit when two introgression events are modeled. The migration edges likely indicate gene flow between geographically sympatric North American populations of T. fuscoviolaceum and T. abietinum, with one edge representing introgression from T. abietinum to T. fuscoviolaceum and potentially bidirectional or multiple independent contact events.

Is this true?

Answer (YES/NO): NO